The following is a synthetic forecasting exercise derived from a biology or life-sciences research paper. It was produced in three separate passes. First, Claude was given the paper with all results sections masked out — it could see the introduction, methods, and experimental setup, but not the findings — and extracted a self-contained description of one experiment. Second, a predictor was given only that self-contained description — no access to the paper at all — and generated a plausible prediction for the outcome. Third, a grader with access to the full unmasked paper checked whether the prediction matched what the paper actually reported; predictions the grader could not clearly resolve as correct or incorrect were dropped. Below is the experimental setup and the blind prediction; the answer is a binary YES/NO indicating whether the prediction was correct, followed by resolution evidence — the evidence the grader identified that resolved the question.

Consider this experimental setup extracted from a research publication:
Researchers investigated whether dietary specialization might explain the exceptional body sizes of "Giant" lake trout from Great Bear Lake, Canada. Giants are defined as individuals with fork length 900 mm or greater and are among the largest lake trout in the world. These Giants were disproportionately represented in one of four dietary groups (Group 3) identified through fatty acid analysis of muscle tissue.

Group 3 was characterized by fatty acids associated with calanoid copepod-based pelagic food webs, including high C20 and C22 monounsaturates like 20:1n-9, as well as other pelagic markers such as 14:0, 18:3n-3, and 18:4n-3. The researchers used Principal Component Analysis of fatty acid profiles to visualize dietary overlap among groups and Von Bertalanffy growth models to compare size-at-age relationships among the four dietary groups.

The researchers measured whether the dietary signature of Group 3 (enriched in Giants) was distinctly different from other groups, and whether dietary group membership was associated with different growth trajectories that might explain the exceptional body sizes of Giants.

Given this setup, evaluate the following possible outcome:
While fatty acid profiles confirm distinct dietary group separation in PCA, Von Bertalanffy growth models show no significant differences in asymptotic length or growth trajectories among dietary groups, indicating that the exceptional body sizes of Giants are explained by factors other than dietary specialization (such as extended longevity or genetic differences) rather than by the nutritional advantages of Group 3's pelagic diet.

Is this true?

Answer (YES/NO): YES